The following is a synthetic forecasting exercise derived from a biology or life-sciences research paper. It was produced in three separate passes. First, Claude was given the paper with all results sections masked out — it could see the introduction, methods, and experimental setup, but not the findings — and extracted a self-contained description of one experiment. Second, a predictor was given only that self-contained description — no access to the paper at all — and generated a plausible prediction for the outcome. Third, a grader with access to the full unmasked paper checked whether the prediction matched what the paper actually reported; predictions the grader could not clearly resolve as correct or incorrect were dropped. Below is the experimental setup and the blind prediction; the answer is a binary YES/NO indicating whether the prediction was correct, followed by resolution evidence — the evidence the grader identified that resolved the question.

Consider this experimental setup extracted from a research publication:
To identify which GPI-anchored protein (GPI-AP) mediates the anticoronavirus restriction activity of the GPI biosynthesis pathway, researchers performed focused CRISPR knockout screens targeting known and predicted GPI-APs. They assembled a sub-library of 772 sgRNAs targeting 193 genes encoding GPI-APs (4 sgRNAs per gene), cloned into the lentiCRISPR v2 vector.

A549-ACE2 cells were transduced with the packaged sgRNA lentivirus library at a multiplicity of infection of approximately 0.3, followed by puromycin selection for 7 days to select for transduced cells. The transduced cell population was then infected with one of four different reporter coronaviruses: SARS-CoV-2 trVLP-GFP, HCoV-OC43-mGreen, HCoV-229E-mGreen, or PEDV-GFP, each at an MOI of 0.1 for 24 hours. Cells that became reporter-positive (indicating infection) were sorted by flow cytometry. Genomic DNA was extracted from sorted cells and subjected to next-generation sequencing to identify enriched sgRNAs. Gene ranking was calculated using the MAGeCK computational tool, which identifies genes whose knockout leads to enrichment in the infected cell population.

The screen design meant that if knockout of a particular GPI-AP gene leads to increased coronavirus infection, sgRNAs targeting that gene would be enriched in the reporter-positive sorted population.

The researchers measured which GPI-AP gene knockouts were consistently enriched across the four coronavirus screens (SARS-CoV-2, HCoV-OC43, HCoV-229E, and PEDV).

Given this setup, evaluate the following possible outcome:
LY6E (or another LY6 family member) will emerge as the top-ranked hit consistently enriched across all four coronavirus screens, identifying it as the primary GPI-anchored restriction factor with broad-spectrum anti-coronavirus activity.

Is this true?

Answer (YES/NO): YES